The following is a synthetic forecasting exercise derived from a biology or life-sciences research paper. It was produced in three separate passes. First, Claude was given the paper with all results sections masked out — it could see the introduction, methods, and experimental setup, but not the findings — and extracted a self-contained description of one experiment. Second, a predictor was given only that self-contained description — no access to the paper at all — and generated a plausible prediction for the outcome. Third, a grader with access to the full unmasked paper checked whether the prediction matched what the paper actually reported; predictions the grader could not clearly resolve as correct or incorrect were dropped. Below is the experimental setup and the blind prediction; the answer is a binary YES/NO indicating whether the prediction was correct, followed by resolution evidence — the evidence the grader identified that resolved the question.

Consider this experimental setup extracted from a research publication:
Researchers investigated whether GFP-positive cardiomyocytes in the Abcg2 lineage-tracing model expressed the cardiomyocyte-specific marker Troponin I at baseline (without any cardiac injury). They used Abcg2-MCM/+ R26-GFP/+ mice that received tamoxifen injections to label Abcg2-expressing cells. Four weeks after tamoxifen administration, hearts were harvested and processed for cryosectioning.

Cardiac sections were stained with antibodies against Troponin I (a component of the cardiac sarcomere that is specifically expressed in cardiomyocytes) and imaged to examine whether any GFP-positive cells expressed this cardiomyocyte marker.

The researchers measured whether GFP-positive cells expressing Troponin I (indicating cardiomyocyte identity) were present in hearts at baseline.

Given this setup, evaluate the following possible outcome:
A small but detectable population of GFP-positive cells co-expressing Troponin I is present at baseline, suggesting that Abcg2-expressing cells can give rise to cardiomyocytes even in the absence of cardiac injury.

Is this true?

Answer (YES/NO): YES